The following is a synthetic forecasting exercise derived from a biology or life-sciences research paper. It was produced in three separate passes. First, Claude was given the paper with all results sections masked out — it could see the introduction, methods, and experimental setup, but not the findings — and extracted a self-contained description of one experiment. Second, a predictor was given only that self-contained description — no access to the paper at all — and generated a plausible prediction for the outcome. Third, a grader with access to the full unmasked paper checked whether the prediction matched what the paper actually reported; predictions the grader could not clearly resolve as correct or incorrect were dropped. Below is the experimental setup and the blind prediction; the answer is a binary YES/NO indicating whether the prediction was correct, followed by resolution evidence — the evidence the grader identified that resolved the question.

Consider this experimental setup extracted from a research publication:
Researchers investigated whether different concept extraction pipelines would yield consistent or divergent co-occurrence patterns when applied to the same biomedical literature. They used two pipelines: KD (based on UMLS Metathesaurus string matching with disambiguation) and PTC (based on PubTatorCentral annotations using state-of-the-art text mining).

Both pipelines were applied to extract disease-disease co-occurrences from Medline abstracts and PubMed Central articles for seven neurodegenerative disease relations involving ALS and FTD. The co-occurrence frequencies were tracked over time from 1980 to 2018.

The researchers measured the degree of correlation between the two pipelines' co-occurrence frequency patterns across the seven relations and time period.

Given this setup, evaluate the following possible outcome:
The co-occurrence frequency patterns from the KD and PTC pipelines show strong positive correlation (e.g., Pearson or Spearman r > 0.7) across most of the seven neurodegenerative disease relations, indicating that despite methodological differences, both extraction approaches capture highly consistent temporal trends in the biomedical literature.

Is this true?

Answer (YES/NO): NO